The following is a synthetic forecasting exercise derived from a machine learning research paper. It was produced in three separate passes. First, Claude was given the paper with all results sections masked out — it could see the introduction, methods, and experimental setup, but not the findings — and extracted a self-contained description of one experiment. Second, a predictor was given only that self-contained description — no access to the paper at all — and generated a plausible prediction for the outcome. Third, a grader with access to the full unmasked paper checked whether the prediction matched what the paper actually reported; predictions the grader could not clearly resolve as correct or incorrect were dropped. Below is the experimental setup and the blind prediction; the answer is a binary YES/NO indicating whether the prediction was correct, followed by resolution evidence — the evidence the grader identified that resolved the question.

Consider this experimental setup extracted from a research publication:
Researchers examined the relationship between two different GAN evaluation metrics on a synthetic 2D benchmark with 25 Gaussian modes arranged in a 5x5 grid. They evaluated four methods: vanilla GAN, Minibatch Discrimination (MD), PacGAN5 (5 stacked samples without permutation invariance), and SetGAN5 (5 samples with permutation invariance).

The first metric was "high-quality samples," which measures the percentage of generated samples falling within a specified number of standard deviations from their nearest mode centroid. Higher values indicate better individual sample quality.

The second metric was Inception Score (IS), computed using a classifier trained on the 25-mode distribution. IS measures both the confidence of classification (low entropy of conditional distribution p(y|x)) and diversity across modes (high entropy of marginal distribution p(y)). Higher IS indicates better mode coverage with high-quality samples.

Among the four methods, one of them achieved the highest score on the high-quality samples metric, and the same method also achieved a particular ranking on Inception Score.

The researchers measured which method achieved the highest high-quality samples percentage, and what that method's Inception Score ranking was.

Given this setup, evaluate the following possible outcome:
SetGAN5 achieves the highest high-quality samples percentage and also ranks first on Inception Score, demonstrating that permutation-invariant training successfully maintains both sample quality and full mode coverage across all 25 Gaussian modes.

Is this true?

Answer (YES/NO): NO